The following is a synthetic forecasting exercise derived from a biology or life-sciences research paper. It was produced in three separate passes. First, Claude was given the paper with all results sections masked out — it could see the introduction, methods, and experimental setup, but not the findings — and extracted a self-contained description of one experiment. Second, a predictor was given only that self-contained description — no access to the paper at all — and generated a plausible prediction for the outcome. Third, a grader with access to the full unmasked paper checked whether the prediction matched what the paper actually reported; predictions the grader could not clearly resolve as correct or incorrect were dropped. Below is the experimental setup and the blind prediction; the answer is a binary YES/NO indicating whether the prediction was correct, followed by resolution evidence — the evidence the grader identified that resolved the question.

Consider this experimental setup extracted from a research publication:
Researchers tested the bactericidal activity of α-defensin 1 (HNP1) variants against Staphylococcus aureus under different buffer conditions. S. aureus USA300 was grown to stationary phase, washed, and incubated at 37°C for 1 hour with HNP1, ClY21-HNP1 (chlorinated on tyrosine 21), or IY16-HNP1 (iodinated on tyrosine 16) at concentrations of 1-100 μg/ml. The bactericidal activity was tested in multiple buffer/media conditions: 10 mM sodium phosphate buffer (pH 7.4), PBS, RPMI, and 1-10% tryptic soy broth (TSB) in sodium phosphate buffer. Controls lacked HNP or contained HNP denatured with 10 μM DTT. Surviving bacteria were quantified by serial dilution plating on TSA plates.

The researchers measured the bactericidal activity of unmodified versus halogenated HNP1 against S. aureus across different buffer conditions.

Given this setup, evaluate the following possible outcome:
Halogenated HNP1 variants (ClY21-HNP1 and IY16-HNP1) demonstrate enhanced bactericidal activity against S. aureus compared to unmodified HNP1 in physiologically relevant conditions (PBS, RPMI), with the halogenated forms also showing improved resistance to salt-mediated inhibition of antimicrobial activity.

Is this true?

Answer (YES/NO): NO